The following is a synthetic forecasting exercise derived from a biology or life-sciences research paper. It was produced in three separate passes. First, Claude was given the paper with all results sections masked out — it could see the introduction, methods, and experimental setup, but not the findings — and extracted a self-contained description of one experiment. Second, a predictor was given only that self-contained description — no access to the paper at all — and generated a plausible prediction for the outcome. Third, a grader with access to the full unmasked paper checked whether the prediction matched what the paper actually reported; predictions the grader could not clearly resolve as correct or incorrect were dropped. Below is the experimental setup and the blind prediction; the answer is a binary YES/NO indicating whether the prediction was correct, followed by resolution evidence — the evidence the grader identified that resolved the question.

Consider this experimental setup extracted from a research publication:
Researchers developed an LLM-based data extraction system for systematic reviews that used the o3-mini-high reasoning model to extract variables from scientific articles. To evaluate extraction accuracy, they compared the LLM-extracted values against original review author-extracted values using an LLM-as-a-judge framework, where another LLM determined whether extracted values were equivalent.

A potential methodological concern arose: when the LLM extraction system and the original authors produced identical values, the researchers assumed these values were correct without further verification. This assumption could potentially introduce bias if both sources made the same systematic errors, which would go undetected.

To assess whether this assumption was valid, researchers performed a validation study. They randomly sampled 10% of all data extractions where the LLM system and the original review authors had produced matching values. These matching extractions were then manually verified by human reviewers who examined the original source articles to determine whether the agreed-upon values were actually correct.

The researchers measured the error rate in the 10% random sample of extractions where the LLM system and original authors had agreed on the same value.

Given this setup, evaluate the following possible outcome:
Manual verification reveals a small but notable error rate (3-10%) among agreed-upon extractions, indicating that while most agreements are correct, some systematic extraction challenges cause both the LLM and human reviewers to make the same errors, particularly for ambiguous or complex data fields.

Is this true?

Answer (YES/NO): NO